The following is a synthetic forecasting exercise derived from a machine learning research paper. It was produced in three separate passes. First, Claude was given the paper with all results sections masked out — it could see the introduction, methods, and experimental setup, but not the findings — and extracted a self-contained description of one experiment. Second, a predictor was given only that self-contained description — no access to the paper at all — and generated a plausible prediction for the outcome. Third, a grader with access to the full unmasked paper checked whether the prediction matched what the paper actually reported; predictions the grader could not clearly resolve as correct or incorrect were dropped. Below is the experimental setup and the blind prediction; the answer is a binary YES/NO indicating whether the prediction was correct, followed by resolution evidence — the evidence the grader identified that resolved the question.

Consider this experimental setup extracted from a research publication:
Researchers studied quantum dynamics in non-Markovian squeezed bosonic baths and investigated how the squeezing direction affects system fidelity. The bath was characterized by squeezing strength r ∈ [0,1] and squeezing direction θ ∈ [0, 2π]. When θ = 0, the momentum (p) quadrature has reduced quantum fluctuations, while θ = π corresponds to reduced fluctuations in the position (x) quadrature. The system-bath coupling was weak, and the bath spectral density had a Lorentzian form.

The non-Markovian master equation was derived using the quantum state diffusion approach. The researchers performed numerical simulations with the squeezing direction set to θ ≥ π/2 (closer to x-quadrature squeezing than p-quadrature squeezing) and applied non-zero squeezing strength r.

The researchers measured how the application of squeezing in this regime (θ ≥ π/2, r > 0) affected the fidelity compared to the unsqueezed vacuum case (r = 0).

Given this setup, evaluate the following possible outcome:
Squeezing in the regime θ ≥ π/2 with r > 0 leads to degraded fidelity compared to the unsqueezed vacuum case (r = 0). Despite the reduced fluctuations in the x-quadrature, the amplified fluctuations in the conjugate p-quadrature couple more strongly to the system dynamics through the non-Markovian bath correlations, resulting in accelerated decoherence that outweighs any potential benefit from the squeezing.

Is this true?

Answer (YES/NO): YES